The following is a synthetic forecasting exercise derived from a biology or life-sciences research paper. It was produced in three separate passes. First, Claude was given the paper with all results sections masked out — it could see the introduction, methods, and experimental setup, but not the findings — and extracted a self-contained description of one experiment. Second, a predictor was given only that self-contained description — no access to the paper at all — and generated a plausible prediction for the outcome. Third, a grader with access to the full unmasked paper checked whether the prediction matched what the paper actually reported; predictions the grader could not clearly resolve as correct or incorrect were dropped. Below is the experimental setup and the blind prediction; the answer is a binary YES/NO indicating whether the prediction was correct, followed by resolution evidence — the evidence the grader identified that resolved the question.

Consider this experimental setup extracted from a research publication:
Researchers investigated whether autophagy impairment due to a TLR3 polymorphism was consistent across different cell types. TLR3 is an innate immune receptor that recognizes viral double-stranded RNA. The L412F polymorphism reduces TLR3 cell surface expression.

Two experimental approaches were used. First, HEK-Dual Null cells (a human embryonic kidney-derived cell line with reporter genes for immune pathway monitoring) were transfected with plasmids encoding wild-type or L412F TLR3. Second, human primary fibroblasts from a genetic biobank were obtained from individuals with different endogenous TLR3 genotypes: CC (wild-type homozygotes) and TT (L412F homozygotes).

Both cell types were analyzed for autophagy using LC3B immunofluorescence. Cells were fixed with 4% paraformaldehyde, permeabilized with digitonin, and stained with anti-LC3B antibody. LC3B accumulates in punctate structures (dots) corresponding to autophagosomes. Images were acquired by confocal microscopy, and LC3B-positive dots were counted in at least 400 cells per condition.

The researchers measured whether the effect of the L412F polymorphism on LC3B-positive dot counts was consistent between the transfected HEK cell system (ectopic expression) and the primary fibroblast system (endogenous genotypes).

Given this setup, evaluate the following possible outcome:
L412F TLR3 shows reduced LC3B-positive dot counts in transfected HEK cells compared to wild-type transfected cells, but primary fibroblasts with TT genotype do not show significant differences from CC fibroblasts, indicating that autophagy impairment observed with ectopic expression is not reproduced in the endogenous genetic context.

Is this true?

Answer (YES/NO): NO